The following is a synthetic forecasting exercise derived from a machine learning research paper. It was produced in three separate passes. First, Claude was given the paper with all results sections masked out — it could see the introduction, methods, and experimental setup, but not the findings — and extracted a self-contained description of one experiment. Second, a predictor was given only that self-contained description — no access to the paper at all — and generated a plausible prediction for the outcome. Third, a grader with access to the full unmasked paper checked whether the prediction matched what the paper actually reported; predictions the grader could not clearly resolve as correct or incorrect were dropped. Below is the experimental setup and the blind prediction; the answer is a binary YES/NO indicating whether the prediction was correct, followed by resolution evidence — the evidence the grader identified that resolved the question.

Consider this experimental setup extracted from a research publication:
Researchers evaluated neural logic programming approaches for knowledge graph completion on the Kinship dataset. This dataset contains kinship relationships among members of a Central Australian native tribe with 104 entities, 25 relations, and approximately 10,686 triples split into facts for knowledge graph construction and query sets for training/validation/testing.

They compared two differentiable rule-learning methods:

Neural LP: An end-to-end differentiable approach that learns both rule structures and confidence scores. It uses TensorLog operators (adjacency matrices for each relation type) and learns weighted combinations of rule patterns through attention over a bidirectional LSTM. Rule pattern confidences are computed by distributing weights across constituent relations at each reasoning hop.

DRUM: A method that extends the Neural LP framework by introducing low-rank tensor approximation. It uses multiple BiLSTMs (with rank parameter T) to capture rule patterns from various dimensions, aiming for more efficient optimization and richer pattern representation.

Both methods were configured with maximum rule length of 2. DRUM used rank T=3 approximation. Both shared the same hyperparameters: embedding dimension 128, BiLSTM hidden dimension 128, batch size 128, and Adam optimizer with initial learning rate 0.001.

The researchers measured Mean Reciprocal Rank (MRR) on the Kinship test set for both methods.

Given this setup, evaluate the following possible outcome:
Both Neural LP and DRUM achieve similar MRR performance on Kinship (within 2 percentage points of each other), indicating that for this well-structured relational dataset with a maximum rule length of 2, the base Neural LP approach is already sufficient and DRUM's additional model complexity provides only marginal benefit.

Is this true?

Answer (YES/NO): NO